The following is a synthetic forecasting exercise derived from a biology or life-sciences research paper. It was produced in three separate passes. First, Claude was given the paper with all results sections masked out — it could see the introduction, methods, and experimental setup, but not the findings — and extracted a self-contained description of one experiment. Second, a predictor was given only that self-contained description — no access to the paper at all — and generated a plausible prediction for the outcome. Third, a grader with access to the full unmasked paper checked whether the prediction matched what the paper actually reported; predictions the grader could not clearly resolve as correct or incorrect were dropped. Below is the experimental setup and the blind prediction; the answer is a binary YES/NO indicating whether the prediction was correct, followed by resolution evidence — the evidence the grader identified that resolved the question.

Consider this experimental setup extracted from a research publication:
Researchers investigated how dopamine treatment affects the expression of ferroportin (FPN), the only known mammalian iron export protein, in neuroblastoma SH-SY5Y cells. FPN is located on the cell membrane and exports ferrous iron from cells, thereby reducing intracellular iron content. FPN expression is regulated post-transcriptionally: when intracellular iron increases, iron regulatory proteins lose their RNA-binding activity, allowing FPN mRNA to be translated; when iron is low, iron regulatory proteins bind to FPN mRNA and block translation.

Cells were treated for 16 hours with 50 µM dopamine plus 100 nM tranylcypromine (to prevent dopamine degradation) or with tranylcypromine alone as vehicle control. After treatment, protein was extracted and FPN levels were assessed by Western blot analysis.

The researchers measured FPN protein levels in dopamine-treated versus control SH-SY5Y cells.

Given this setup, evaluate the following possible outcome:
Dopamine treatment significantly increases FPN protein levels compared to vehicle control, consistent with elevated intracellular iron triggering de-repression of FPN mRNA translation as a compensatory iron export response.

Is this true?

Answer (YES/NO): NO